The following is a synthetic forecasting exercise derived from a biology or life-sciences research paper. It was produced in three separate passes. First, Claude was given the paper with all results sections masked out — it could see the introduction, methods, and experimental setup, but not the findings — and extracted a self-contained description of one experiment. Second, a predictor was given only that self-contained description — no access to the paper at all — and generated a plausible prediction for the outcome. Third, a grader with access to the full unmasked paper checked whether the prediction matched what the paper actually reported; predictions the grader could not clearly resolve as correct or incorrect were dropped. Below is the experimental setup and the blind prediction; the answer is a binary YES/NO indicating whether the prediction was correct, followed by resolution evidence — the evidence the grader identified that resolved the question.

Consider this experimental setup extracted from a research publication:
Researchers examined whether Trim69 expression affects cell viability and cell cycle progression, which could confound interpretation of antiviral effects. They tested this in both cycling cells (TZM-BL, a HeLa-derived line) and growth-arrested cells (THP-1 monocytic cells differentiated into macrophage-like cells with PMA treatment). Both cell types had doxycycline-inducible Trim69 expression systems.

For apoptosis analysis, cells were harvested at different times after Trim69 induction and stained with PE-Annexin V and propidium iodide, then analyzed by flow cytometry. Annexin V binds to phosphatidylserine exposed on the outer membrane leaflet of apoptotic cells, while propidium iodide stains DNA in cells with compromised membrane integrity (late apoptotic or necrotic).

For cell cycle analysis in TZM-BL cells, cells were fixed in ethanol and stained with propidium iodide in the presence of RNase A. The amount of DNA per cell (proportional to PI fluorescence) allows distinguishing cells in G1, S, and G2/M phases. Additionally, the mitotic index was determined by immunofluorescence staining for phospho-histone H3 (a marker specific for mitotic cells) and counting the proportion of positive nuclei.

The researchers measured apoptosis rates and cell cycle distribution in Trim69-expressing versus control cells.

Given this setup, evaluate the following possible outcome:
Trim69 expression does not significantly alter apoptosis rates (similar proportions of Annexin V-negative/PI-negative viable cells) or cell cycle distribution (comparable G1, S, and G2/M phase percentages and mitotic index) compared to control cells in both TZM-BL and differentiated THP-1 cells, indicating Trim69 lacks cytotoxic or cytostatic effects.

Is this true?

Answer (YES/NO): YES